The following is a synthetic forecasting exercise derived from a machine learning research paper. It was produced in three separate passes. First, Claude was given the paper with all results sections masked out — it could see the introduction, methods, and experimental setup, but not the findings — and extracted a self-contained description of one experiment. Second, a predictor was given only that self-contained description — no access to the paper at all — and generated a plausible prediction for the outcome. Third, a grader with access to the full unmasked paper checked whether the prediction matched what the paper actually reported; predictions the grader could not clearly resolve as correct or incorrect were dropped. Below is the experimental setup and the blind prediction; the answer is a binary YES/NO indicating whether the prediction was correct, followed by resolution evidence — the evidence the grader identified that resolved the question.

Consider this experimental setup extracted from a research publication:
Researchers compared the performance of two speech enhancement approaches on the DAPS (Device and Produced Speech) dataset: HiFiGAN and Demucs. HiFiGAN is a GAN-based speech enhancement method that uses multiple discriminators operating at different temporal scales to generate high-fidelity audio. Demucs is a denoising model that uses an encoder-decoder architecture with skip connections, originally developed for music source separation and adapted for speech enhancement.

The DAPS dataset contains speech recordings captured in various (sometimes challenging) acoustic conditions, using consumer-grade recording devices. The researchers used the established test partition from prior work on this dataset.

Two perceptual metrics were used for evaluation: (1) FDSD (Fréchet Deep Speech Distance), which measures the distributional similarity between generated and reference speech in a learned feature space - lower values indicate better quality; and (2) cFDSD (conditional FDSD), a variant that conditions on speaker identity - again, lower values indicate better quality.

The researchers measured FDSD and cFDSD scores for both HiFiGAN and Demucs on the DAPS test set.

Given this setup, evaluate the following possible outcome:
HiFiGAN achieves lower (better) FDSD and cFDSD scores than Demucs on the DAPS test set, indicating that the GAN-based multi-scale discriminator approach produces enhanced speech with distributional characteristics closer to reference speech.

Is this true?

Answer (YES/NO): YES